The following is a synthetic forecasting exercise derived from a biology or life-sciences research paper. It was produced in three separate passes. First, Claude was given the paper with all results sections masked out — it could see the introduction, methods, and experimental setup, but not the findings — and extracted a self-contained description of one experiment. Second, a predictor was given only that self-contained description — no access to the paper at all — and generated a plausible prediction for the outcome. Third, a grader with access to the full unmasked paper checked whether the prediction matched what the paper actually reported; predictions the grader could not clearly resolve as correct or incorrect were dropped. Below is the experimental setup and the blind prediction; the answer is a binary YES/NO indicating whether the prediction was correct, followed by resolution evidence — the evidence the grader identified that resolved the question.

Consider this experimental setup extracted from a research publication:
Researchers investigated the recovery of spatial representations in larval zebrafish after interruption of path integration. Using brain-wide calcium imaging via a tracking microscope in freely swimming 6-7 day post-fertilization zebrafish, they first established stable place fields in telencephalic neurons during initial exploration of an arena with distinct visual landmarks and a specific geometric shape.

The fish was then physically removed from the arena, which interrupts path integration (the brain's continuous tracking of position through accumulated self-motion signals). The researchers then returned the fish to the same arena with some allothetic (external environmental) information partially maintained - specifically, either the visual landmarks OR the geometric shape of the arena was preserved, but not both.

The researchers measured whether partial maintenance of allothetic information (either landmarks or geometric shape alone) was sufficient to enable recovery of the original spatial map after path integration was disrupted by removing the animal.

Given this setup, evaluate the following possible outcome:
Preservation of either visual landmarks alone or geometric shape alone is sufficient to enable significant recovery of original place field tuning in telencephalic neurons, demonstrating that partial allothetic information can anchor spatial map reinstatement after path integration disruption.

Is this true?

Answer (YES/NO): YES